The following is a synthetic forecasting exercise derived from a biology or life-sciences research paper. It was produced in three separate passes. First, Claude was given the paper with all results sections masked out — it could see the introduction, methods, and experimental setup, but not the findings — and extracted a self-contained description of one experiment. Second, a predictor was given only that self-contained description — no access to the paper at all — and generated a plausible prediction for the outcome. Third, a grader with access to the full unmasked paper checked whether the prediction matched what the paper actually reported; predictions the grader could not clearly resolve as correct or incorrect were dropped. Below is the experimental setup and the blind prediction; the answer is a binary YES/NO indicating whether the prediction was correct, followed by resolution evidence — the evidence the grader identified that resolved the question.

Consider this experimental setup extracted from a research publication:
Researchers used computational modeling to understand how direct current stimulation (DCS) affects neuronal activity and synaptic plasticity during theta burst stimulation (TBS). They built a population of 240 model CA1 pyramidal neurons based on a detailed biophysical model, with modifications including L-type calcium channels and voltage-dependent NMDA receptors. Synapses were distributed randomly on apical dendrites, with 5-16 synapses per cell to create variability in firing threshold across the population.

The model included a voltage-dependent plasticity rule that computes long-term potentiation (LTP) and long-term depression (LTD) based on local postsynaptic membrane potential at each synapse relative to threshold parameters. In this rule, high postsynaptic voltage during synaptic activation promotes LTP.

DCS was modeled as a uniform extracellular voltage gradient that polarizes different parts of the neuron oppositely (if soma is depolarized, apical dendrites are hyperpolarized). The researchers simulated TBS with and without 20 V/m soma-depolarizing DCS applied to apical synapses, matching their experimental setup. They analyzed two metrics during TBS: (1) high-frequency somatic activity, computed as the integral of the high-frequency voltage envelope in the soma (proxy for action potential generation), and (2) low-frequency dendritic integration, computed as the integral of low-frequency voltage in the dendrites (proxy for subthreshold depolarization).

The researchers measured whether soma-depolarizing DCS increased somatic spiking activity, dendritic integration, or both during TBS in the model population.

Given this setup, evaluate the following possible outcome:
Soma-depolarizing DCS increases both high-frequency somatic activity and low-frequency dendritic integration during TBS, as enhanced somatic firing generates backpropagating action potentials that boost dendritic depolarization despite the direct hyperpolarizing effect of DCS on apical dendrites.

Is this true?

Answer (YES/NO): NO